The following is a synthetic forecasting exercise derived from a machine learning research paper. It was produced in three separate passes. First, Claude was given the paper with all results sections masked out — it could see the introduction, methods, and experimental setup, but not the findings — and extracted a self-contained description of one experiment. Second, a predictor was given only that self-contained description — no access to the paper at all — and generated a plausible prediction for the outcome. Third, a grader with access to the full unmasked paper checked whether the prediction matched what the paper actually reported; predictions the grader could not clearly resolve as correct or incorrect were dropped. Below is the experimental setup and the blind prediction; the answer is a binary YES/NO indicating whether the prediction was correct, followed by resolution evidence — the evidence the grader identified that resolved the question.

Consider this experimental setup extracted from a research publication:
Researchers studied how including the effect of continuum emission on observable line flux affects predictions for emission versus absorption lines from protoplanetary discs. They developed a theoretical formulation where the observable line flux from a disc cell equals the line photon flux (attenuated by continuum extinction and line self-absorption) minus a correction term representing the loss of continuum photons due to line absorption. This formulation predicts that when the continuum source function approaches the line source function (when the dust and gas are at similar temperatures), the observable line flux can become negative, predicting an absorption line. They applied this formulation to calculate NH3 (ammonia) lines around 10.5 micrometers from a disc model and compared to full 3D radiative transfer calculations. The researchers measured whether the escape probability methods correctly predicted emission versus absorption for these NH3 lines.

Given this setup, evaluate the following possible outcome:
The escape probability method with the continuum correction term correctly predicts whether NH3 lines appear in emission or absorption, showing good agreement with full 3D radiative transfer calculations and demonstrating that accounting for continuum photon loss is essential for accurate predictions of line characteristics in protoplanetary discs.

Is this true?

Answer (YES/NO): NO